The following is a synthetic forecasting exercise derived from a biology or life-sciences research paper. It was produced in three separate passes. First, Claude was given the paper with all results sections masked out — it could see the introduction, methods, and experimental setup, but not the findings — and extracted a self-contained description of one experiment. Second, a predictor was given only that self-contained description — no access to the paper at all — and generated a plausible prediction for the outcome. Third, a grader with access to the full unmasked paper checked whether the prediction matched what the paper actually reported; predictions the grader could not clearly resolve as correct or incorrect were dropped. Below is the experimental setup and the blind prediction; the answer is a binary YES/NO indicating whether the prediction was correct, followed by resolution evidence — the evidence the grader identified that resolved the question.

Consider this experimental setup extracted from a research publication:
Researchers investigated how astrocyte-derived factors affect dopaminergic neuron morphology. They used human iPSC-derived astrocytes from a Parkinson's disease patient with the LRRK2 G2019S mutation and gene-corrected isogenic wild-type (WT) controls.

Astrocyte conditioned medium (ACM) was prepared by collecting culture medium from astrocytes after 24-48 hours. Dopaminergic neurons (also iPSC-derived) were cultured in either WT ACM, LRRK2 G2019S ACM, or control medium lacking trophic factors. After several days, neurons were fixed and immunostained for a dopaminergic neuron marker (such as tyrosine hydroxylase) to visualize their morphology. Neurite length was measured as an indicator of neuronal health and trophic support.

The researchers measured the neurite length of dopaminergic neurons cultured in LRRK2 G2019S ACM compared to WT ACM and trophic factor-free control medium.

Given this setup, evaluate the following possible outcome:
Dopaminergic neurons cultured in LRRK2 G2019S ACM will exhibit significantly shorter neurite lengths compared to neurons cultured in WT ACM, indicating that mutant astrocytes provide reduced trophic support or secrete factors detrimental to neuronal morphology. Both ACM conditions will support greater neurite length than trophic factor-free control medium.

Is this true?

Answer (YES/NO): NO